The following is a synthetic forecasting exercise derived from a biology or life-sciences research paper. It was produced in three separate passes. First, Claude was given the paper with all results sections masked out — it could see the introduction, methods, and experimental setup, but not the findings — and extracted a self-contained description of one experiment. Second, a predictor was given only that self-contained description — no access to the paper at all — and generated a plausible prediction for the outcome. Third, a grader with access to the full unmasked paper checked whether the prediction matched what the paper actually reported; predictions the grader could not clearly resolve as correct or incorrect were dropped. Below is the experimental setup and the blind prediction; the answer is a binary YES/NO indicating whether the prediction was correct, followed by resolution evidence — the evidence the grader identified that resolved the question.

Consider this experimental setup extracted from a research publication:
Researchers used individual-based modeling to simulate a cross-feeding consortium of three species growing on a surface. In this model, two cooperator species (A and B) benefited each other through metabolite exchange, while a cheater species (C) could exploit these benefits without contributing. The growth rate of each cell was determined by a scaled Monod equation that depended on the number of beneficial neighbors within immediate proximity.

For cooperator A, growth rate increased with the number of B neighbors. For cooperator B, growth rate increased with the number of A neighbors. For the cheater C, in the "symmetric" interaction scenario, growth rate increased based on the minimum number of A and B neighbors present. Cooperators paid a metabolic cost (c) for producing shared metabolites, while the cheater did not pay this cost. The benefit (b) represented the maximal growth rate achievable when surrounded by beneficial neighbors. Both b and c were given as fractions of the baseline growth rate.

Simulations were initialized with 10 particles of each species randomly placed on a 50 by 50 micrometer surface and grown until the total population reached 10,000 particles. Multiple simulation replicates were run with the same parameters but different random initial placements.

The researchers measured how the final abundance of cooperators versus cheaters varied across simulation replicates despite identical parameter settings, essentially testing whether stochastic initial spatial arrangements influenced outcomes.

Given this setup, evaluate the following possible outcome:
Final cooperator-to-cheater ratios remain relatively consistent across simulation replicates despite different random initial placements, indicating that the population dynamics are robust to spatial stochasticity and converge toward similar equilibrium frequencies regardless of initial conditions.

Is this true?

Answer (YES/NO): NO